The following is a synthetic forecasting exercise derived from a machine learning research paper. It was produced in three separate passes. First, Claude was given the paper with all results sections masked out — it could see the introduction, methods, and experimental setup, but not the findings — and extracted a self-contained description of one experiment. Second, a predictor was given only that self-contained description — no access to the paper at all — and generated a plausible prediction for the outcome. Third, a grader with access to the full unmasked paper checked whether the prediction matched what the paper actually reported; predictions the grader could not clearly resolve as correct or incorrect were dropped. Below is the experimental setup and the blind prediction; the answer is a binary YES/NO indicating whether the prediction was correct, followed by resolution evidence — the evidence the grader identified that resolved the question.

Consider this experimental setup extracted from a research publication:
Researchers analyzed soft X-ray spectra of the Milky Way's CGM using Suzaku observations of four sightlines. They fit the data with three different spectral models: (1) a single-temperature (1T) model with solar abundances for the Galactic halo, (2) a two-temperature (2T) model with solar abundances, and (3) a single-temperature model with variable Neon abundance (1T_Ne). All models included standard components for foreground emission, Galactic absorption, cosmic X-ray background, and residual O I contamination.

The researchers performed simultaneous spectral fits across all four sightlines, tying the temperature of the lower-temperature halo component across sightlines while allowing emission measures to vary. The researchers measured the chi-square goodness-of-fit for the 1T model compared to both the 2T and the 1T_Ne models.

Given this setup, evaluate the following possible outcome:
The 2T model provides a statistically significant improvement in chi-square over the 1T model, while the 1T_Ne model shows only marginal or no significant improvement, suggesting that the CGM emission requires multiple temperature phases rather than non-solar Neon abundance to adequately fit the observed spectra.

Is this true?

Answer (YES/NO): NO